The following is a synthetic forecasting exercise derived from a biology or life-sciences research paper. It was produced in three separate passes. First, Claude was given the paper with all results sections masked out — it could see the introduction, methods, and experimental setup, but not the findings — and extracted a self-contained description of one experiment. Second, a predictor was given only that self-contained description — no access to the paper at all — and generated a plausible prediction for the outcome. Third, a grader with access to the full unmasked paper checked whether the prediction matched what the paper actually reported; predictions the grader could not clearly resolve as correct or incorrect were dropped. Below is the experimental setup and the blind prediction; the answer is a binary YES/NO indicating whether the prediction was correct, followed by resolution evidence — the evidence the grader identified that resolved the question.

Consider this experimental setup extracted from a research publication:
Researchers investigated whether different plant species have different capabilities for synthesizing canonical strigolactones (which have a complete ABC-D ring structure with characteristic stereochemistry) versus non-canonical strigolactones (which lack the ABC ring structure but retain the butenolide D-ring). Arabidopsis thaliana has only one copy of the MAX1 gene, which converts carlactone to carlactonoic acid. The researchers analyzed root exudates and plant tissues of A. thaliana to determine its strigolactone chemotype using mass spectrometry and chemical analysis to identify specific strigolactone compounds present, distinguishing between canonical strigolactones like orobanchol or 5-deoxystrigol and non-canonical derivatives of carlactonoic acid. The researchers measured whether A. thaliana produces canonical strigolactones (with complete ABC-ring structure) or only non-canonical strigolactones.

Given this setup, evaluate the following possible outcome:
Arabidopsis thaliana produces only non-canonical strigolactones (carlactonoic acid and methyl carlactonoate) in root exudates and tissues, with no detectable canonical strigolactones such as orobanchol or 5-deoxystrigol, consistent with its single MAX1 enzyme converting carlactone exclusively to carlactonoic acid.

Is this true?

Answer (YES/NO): YES